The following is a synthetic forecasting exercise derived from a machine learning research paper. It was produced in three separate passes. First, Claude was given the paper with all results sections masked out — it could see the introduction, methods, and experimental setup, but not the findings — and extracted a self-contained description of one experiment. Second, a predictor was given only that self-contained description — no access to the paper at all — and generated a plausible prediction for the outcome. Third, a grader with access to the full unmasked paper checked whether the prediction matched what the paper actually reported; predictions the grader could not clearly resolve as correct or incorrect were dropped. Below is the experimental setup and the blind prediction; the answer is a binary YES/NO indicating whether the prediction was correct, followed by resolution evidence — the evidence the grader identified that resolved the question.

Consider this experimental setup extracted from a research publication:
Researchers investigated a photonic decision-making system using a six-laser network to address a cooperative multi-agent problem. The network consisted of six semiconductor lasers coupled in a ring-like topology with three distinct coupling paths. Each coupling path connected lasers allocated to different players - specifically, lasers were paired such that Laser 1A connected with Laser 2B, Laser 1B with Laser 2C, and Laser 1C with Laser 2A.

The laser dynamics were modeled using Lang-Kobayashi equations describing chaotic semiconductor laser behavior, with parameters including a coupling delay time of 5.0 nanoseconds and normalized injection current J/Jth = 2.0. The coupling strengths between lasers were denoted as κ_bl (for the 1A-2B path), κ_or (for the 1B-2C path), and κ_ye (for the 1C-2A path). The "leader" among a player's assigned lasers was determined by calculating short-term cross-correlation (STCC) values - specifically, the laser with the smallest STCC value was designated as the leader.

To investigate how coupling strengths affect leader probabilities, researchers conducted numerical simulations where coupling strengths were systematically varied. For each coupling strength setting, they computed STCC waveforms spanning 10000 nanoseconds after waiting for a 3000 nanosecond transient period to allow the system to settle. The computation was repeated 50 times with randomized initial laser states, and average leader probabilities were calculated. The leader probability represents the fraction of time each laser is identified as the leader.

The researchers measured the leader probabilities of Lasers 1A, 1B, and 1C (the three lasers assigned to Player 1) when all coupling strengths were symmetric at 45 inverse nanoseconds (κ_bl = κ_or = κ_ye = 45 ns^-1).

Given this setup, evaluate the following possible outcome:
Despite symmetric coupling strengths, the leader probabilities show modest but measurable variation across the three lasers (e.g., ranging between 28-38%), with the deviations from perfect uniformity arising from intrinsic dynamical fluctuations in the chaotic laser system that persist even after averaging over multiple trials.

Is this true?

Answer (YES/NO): NO